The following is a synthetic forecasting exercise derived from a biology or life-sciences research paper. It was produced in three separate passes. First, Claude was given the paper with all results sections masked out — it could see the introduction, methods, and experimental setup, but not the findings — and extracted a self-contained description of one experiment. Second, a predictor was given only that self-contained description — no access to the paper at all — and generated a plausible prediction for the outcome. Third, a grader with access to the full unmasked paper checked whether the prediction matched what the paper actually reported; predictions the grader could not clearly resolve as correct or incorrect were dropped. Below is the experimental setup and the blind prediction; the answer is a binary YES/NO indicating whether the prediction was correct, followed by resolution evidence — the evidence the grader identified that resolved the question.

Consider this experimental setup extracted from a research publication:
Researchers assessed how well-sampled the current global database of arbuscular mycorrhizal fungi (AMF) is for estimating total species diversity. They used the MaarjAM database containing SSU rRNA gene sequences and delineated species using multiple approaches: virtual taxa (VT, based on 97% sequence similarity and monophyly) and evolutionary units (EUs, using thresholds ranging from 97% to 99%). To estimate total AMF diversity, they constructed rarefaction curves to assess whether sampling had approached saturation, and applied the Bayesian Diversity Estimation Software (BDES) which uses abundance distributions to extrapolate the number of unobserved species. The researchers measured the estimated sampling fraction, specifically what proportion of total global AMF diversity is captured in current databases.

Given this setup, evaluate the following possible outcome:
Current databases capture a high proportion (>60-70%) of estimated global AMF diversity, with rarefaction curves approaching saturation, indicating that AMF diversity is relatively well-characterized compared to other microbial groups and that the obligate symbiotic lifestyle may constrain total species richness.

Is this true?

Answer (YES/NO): YES